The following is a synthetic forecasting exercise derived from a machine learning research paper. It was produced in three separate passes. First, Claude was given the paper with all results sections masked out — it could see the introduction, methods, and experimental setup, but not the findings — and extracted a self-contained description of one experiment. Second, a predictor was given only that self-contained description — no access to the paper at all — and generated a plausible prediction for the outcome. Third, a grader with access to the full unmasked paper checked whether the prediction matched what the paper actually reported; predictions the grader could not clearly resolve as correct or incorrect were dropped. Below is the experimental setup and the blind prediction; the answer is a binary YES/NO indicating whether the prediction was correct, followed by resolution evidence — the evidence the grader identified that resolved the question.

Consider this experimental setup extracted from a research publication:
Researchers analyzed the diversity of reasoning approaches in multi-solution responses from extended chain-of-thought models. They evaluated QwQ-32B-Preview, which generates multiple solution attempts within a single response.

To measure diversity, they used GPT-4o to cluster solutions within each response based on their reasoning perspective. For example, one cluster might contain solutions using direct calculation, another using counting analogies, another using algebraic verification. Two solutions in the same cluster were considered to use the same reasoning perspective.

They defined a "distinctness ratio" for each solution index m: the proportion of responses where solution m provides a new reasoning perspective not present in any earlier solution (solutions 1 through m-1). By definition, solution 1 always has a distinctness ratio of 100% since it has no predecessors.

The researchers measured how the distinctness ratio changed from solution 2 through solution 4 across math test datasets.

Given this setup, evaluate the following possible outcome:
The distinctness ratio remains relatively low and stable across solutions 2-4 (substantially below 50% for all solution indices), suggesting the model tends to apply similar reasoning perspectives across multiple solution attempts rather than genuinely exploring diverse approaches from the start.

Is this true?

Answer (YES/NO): NO